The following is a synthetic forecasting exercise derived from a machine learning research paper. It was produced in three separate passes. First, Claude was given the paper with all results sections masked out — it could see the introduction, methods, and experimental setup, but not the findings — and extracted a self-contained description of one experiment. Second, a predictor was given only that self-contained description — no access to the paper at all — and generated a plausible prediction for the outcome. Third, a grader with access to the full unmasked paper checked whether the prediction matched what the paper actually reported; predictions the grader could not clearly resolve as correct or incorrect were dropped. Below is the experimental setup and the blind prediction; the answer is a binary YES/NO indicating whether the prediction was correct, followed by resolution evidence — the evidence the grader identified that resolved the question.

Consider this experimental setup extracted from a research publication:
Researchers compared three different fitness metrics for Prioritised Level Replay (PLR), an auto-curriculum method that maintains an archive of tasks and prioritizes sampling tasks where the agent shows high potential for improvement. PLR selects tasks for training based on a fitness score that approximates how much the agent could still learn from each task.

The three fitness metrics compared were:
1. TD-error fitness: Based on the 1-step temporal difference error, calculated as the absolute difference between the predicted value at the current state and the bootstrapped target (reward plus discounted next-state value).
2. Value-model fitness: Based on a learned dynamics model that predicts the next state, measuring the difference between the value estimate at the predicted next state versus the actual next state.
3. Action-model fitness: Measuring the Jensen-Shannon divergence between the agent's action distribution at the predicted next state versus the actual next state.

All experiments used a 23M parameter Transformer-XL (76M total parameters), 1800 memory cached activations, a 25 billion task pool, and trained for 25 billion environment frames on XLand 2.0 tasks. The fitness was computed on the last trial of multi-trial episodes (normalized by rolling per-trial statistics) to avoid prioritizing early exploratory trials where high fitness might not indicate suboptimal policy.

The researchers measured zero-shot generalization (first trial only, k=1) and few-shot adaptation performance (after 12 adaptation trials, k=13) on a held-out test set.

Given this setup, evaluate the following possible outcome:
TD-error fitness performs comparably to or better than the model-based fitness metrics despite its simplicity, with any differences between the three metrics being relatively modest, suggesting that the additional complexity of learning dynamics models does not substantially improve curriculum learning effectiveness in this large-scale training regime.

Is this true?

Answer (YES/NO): NO